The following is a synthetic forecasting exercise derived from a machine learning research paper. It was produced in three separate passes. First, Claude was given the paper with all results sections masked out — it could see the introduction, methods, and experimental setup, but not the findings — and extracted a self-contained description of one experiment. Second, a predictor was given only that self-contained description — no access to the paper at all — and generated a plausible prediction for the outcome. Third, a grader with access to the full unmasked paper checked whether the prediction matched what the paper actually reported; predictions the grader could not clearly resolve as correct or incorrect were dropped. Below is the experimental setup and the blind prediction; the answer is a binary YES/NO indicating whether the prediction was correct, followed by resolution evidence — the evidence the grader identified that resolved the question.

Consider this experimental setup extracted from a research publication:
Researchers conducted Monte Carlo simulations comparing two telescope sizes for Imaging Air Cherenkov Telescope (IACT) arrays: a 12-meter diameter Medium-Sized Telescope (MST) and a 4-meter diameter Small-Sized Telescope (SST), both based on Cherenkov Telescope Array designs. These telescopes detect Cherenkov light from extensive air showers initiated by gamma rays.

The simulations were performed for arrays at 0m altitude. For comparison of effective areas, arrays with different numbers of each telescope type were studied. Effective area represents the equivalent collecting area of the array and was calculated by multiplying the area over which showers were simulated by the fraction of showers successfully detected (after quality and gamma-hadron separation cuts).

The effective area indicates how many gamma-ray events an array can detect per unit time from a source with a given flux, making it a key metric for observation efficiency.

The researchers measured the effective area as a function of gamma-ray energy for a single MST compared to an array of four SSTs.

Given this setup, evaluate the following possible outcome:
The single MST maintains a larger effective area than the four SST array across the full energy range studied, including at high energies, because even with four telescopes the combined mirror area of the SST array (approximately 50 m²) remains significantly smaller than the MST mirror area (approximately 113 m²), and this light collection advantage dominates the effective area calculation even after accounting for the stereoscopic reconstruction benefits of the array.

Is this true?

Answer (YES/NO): NO